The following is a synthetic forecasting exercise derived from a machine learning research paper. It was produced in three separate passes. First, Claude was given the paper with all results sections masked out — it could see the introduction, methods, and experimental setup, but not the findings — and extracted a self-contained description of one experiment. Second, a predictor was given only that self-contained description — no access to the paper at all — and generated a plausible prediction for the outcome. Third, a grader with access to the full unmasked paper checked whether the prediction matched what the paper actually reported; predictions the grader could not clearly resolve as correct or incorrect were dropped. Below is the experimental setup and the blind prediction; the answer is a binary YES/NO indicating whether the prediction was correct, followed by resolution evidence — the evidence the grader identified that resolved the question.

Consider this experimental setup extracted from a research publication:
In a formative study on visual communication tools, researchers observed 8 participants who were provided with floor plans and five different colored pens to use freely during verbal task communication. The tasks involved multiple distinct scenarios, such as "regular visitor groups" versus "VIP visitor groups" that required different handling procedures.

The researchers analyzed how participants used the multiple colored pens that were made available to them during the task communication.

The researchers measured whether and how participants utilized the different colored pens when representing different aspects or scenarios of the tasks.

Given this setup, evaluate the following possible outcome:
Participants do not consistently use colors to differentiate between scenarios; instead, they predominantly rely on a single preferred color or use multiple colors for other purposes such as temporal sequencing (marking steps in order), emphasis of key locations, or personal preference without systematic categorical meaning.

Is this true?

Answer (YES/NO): NO